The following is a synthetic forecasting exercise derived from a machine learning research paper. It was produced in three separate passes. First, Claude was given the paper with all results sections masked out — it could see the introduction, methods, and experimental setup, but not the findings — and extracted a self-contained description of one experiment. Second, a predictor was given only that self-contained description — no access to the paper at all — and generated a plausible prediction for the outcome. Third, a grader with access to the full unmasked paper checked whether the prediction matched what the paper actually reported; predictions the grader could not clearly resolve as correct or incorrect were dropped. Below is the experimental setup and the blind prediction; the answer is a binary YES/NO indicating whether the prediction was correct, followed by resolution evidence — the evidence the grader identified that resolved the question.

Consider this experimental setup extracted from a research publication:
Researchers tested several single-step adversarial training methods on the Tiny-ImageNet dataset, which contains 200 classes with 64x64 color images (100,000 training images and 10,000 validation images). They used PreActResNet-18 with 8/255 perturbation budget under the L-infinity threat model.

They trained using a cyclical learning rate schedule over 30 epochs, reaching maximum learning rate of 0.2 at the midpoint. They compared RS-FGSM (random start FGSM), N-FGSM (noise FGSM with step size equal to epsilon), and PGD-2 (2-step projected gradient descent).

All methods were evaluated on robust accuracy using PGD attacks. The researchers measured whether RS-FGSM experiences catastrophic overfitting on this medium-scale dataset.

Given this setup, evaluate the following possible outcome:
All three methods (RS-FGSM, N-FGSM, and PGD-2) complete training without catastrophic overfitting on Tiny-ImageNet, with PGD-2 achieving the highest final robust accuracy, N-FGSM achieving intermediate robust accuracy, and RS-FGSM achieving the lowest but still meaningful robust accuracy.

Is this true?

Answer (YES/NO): NO